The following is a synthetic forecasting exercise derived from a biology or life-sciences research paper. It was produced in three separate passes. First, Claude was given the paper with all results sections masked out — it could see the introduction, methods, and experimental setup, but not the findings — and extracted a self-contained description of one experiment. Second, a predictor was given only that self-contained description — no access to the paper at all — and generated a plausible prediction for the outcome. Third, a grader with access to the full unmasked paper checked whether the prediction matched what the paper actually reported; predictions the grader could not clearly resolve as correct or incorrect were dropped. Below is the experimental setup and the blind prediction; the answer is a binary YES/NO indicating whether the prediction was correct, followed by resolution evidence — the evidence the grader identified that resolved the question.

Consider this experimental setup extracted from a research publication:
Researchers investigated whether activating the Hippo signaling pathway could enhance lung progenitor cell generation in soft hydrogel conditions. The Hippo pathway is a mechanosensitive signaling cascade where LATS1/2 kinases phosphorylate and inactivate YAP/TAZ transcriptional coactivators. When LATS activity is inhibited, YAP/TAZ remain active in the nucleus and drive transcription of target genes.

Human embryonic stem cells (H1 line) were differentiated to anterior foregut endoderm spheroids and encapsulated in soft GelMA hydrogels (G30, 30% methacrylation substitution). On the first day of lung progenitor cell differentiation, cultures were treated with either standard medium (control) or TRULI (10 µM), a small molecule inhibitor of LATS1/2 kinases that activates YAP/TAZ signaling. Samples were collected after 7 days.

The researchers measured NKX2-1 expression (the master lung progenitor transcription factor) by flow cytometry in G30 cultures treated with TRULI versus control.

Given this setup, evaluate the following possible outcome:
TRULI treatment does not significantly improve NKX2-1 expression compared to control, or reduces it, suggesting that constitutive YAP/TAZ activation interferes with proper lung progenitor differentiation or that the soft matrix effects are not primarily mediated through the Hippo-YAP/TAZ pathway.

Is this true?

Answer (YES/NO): NO